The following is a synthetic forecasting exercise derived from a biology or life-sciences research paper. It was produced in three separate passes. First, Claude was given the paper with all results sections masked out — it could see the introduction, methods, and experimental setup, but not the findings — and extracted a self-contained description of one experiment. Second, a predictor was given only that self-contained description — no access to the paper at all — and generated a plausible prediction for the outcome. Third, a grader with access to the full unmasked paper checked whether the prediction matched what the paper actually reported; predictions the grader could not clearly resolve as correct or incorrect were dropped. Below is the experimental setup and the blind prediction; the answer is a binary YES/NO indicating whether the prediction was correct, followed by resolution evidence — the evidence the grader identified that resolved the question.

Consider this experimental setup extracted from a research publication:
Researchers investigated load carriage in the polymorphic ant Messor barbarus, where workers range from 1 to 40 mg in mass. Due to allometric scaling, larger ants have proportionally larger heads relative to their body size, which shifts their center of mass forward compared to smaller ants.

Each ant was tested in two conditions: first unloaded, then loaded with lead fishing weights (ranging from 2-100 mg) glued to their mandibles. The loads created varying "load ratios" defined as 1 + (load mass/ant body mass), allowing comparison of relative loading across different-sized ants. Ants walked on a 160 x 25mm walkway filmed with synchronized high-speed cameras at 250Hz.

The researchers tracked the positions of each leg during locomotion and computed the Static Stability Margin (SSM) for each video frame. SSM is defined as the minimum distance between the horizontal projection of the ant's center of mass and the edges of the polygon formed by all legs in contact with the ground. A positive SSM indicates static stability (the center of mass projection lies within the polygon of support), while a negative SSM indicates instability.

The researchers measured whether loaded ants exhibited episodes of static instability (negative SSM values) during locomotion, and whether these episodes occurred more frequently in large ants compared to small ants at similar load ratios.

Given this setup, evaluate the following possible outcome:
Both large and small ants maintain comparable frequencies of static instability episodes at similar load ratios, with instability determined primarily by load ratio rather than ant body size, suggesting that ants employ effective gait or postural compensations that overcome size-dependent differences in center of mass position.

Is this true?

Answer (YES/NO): YES